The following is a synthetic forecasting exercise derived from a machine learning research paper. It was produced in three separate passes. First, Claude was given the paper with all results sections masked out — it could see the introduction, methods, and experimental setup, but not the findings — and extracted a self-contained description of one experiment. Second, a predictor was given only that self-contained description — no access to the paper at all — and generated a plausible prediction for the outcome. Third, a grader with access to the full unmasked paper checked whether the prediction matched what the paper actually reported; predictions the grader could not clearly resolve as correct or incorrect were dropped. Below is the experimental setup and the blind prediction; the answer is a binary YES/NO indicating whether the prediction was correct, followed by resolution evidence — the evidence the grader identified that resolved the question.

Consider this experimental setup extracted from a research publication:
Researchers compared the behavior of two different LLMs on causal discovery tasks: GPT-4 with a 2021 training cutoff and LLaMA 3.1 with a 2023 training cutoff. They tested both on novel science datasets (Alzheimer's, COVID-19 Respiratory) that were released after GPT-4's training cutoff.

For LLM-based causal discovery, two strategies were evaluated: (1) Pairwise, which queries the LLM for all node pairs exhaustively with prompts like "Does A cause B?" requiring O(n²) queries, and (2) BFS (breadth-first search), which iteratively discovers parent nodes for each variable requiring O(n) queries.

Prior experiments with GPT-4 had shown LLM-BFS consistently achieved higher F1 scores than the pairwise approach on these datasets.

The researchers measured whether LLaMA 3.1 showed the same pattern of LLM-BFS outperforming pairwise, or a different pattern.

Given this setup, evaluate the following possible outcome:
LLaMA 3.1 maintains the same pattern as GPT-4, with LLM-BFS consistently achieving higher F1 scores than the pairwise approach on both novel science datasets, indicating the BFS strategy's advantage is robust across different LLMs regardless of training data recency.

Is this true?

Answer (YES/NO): NO